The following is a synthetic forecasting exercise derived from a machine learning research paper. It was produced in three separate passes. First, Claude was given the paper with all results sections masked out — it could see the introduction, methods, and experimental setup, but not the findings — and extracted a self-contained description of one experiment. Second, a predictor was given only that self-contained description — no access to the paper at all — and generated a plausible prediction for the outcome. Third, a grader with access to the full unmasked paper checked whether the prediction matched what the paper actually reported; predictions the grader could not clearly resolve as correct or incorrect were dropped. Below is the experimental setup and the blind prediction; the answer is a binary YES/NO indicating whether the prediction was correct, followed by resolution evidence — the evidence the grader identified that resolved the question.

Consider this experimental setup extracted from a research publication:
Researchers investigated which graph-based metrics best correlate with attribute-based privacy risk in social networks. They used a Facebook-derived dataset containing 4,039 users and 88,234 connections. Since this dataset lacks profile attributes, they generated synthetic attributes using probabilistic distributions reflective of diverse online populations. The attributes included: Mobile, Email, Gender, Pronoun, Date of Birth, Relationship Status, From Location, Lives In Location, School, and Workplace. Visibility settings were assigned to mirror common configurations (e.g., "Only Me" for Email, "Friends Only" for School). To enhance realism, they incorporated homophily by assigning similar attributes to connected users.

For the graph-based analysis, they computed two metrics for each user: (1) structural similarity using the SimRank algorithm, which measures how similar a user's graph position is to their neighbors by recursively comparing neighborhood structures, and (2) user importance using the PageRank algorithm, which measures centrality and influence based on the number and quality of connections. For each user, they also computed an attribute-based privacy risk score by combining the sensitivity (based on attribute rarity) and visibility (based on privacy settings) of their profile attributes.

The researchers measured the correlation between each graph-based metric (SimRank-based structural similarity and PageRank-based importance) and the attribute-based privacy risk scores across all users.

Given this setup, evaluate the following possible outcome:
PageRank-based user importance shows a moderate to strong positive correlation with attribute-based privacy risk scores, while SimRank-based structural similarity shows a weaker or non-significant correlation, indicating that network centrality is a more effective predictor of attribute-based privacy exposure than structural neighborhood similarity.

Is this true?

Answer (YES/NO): NO